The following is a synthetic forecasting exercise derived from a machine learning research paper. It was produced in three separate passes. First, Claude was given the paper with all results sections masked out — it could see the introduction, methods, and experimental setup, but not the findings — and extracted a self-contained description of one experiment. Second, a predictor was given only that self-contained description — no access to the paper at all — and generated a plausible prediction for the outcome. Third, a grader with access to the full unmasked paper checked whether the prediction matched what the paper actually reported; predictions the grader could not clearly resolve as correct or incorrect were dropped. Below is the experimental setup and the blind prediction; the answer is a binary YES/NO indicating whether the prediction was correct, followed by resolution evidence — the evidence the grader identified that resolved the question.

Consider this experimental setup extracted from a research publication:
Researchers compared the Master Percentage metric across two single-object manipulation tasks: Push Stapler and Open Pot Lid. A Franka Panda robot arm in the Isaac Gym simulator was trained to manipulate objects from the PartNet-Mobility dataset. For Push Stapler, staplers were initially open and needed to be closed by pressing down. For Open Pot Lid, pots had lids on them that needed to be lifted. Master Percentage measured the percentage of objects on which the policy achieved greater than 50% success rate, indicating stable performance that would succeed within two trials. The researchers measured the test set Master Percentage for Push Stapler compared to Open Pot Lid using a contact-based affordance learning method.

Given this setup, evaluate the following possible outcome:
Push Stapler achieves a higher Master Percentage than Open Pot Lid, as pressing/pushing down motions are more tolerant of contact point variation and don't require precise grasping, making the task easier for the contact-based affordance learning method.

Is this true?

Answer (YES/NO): YES